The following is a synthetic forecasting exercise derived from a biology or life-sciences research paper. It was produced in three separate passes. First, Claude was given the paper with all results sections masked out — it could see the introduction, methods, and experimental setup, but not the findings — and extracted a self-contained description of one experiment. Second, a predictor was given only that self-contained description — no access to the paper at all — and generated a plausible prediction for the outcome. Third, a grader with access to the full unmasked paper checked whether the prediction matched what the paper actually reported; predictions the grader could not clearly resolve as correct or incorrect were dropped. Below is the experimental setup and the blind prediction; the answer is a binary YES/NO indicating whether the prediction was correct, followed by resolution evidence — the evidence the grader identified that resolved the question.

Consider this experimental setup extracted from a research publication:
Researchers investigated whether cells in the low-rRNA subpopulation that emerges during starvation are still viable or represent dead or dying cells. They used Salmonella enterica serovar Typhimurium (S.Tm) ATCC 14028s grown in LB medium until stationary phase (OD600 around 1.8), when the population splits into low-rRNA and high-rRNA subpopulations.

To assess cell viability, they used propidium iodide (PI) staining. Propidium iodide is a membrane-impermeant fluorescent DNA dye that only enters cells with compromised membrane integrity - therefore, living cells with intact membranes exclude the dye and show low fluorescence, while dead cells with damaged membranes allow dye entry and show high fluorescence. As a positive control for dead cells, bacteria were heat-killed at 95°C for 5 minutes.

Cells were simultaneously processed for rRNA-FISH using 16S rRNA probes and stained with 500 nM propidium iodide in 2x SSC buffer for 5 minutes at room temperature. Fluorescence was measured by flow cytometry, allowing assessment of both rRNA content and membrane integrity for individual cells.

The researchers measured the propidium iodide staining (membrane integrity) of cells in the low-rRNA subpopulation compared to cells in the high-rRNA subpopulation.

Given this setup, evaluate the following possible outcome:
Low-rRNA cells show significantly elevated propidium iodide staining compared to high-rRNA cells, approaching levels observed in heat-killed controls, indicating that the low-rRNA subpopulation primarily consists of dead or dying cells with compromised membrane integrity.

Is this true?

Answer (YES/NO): NO